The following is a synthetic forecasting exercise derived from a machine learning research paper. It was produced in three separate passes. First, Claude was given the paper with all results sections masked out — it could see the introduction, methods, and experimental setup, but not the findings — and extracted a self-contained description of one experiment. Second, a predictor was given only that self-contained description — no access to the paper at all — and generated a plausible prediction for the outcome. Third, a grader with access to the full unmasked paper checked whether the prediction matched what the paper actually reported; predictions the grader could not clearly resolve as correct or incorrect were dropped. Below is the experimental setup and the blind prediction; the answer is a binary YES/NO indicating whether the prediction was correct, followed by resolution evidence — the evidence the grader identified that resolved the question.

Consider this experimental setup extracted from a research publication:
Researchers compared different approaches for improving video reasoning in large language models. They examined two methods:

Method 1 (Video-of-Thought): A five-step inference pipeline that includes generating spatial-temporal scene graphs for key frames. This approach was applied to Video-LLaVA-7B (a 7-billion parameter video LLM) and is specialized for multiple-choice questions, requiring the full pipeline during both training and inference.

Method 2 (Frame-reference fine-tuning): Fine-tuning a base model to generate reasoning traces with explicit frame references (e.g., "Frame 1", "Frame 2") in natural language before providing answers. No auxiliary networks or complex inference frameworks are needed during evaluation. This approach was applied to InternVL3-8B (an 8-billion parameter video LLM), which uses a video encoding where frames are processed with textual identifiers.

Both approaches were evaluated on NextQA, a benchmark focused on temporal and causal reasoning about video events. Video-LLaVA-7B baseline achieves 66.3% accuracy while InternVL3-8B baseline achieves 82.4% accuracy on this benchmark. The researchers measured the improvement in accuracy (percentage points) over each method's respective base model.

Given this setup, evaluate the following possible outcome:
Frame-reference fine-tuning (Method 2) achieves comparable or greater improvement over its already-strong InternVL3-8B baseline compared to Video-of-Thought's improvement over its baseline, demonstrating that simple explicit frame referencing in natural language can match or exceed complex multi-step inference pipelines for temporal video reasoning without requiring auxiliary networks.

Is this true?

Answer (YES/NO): NO